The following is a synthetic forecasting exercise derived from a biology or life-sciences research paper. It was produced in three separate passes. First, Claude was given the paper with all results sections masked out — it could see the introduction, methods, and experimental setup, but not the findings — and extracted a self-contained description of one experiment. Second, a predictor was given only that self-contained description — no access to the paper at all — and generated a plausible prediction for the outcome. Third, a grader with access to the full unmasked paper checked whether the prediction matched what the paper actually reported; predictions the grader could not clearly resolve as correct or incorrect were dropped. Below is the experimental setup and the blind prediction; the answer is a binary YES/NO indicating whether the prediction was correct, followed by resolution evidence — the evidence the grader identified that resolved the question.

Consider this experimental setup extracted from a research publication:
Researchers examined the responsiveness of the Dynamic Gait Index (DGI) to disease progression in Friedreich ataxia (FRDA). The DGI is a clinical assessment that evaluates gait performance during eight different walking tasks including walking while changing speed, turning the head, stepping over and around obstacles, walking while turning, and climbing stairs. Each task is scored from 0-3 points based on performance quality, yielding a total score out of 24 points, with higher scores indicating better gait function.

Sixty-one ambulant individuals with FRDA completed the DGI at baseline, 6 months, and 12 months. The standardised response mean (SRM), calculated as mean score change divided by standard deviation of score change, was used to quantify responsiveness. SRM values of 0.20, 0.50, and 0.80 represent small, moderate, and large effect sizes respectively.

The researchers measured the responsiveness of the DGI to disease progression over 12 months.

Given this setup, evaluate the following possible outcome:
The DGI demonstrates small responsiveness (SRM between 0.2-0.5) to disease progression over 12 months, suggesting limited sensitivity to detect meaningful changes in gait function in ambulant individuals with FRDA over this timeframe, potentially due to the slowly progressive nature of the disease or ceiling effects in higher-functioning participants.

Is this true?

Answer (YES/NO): NO